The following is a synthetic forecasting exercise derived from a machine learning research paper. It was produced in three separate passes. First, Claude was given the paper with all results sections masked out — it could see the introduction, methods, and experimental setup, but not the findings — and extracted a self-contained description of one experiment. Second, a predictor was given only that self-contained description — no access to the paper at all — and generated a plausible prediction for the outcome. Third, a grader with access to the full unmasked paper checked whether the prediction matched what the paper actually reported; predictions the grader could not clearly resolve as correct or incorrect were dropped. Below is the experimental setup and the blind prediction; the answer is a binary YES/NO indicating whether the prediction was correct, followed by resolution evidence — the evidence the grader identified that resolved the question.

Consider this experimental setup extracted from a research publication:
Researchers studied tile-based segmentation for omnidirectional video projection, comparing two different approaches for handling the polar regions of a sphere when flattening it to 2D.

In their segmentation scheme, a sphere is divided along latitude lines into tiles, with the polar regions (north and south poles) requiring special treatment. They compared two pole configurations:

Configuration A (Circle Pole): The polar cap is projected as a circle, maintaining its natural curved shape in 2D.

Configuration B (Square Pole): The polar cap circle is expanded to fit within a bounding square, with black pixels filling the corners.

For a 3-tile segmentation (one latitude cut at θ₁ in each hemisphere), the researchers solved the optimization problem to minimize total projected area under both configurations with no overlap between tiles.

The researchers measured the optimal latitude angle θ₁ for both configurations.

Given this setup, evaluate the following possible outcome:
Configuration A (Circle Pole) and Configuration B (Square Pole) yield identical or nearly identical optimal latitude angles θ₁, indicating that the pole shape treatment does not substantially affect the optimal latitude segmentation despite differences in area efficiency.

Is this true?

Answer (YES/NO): NO